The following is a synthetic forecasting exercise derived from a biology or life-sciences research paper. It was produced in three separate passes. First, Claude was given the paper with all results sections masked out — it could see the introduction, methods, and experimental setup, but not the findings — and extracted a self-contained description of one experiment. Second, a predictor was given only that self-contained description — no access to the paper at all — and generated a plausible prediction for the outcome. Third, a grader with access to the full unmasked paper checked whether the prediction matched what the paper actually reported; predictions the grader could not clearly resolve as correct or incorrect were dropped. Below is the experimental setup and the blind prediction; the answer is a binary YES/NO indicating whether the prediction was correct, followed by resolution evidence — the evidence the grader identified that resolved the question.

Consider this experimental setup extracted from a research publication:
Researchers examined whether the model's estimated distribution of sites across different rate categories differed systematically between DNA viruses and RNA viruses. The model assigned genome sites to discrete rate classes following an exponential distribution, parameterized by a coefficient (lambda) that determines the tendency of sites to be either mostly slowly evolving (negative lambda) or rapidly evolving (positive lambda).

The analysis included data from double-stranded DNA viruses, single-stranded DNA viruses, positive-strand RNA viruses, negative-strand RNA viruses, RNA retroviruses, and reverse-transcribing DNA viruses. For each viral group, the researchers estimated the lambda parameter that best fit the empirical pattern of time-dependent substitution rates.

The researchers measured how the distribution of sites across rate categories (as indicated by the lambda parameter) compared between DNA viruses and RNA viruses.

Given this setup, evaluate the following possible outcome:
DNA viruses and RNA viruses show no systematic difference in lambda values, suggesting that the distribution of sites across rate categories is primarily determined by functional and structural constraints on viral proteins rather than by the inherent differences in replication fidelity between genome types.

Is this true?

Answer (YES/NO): NO